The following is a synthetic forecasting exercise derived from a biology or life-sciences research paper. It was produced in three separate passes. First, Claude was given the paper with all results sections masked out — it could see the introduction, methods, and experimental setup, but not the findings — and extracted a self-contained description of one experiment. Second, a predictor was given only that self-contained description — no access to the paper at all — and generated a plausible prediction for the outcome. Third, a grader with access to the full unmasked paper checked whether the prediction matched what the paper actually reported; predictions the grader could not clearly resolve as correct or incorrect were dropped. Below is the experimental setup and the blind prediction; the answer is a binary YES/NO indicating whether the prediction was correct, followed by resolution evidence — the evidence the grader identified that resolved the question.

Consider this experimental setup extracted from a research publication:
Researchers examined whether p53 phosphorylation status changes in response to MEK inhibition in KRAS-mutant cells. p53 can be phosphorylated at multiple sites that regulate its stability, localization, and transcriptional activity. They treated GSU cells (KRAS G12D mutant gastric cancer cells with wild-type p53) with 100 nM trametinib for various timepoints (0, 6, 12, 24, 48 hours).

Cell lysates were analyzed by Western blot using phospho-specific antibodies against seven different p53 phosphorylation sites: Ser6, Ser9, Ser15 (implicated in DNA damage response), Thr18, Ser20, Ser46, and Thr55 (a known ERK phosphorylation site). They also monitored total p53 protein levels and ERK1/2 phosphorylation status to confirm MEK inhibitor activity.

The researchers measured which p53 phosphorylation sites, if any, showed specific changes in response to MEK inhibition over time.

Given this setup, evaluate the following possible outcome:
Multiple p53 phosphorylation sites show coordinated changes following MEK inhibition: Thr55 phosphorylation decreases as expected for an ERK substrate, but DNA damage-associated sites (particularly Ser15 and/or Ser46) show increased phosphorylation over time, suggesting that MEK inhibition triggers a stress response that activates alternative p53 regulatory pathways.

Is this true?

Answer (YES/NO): NO